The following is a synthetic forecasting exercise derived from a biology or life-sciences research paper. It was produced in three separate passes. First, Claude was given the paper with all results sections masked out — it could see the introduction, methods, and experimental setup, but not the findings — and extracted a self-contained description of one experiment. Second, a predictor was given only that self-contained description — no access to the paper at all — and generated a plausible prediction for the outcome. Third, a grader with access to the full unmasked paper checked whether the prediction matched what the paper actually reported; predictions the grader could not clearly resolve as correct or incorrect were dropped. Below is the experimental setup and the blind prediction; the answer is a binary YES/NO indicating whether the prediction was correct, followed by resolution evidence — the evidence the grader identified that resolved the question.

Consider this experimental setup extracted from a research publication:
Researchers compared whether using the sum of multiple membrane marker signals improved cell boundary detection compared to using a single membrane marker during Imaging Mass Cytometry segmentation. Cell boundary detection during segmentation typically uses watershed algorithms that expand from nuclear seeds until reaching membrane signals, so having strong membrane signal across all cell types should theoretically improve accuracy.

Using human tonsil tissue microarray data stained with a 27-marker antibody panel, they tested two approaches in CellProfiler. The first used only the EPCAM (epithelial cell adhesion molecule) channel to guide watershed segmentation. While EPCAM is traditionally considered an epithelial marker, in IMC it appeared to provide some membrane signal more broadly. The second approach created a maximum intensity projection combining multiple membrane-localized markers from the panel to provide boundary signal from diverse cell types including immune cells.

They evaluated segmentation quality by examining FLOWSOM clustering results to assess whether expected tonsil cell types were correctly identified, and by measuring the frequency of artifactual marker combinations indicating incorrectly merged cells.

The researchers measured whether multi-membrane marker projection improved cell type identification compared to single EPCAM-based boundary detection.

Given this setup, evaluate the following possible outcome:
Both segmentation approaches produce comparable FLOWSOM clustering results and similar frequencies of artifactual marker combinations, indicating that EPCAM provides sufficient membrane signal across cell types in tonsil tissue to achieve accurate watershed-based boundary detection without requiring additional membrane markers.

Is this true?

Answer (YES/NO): NO